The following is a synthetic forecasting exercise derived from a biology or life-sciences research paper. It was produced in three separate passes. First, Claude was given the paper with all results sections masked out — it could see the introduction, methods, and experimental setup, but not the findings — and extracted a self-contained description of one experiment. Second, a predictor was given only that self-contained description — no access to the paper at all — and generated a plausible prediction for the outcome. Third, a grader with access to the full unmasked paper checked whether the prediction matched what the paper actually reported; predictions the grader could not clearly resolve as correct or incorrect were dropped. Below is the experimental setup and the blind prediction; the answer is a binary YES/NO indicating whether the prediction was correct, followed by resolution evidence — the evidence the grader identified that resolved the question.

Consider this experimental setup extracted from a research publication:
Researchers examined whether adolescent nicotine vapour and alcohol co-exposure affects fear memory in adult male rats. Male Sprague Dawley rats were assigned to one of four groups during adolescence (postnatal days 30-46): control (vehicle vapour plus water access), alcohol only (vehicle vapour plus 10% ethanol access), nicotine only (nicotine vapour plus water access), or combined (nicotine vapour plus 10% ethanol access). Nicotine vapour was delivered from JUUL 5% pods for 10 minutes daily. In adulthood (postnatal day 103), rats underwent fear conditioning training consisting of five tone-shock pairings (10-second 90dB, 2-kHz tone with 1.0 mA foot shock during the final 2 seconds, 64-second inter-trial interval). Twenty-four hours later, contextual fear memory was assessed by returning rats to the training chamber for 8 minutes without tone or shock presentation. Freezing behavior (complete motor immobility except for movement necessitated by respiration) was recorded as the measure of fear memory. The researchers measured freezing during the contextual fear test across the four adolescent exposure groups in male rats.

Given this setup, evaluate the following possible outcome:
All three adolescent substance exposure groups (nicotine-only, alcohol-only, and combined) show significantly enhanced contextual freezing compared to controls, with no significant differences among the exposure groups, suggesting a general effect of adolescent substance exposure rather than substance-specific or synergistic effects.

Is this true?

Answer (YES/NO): NO